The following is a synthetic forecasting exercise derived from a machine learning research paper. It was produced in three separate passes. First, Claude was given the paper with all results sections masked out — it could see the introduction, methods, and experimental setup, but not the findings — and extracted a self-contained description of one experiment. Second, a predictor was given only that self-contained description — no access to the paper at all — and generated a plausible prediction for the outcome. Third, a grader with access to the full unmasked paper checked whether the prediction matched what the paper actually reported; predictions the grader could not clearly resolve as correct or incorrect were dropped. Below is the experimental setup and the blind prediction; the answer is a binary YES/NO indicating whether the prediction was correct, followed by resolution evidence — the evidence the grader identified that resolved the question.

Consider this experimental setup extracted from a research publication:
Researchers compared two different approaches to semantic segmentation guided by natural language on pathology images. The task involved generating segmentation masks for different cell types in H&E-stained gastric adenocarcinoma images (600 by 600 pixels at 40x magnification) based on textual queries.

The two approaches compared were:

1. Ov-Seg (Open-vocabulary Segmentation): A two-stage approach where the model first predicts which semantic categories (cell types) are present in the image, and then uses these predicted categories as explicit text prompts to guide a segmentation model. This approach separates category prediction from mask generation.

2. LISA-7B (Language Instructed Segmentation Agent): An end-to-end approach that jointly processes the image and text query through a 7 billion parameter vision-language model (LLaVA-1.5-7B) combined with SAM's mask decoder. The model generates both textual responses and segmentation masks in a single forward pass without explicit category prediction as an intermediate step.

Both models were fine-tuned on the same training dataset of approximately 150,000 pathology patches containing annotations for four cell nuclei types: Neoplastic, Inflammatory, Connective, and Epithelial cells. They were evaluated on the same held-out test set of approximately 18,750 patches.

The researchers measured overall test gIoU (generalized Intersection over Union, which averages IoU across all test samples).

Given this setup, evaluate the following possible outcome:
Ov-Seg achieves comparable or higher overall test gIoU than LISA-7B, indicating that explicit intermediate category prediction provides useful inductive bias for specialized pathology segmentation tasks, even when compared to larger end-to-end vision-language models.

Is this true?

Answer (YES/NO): NO